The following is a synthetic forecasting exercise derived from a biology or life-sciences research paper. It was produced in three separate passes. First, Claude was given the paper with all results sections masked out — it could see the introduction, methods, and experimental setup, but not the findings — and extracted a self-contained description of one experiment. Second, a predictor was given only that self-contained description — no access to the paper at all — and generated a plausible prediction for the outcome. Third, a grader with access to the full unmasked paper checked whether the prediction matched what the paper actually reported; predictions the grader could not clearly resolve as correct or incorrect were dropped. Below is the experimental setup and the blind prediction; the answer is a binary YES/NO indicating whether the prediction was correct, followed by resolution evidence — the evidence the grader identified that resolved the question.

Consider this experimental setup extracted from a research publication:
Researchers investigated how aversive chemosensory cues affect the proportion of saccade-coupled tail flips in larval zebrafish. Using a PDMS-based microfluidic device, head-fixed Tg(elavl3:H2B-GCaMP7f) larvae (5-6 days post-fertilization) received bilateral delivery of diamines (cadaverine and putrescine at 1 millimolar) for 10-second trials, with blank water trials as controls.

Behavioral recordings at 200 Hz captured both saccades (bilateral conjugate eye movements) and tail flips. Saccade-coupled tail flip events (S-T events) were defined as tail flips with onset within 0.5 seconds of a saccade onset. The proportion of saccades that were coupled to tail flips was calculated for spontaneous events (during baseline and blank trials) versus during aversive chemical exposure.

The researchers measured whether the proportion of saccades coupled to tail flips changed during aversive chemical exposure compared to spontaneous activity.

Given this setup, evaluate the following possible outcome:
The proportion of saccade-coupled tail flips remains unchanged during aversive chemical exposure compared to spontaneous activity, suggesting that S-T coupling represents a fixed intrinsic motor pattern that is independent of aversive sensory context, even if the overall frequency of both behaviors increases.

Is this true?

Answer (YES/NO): NO